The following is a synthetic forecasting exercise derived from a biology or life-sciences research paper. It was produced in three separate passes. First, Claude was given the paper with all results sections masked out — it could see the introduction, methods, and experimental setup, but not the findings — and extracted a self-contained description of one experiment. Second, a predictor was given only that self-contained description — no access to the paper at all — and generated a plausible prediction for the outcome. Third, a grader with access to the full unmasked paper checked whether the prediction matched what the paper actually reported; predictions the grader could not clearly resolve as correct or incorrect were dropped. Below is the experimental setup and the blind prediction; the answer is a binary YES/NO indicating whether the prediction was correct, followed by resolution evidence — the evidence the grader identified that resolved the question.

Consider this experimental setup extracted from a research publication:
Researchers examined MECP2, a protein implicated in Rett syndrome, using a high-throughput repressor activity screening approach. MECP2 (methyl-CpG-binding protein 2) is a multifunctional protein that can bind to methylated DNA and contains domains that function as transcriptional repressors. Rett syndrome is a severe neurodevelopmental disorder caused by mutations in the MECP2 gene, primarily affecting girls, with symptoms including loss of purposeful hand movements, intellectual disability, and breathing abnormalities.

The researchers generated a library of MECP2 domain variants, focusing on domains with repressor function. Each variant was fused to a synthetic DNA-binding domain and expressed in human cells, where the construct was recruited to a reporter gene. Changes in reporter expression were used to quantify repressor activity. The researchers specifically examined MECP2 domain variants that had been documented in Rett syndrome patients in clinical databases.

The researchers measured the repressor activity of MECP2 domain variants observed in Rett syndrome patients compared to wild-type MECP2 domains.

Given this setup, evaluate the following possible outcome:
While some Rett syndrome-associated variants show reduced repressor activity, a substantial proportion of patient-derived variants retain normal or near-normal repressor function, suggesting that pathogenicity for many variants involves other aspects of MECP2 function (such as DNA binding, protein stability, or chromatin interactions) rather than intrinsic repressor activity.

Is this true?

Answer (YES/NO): NO